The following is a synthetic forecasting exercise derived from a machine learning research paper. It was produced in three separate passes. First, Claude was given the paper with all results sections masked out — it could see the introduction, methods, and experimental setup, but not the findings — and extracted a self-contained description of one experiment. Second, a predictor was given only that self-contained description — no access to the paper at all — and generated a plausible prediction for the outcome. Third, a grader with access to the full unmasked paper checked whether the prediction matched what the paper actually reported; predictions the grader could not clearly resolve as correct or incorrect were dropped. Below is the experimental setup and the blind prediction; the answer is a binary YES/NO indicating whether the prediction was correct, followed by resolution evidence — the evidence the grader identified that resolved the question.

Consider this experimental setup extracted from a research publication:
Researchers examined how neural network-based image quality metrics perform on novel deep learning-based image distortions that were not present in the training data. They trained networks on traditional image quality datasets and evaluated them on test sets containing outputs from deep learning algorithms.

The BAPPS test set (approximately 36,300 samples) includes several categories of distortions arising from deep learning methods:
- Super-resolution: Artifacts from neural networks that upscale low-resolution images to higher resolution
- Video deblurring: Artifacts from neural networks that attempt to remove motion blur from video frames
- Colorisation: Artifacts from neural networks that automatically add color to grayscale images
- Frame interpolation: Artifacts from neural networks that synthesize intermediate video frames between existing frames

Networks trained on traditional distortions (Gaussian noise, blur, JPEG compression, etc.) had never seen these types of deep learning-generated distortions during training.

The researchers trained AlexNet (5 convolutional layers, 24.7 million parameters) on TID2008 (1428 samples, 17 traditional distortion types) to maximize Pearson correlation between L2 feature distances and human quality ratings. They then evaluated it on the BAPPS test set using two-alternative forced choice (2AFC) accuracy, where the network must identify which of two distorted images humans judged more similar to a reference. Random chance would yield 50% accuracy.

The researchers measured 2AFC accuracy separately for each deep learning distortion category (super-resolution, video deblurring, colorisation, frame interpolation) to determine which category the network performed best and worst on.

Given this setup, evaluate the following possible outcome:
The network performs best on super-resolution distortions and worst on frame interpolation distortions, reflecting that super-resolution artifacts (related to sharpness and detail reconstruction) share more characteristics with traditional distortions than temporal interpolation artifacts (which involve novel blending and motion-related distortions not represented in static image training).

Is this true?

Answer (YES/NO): YES